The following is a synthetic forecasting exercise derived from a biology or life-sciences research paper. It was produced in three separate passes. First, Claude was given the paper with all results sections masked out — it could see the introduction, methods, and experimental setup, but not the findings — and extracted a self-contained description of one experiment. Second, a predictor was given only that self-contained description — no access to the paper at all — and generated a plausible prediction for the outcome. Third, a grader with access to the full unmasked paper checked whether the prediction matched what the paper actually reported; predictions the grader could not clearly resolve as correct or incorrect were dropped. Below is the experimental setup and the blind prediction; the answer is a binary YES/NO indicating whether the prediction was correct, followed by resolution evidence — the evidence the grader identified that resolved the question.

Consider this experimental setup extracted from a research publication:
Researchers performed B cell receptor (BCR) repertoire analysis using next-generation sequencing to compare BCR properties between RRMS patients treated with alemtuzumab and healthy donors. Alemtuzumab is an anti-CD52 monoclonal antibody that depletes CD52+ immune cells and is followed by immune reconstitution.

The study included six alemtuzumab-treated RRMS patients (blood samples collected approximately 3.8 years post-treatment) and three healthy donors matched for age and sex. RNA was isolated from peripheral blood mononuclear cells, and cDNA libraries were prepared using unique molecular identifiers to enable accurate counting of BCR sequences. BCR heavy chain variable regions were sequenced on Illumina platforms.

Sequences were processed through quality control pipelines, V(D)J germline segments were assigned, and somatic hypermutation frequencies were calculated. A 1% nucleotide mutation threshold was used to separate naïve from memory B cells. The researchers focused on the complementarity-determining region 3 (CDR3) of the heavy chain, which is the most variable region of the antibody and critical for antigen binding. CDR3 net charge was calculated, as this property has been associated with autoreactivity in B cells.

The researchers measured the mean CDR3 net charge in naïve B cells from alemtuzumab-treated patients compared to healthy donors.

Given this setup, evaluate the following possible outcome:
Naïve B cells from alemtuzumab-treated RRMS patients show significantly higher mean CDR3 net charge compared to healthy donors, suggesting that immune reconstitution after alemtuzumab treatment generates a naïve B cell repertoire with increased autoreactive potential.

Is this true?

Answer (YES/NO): NO